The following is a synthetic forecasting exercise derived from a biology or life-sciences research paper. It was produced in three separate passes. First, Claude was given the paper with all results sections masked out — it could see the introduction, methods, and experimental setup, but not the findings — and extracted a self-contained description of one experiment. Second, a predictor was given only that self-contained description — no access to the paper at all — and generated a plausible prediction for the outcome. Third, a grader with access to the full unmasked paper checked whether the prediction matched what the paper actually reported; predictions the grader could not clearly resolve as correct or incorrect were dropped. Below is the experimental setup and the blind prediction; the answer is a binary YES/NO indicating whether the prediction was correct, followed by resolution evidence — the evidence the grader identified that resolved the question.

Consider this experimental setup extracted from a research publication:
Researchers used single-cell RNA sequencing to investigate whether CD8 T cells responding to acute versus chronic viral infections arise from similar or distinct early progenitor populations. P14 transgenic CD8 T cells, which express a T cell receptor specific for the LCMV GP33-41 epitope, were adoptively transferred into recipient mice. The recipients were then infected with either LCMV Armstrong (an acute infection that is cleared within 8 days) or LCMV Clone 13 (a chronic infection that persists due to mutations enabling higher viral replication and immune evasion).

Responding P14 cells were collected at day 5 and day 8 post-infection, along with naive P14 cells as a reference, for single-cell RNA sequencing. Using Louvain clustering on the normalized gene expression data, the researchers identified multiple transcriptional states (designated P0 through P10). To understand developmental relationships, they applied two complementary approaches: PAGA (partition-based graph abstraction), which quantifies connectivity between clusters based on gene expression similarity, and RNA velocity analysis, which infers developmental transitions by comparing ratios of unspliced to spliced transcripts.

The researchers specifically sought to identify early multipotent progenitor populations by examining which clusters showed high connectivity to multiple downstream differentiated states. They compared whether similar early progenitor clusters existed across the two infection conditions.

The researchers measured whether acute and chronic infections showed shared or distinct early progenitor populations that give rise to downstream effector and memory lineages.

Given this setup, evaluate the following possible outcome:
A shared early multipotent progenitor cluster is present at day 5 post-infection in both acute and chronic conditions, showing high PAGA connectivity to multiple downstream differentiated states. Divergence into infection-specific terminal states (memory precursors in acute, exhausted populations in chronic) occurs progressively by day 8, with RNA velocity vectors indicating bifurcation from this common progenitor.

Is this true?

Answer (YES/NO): YES